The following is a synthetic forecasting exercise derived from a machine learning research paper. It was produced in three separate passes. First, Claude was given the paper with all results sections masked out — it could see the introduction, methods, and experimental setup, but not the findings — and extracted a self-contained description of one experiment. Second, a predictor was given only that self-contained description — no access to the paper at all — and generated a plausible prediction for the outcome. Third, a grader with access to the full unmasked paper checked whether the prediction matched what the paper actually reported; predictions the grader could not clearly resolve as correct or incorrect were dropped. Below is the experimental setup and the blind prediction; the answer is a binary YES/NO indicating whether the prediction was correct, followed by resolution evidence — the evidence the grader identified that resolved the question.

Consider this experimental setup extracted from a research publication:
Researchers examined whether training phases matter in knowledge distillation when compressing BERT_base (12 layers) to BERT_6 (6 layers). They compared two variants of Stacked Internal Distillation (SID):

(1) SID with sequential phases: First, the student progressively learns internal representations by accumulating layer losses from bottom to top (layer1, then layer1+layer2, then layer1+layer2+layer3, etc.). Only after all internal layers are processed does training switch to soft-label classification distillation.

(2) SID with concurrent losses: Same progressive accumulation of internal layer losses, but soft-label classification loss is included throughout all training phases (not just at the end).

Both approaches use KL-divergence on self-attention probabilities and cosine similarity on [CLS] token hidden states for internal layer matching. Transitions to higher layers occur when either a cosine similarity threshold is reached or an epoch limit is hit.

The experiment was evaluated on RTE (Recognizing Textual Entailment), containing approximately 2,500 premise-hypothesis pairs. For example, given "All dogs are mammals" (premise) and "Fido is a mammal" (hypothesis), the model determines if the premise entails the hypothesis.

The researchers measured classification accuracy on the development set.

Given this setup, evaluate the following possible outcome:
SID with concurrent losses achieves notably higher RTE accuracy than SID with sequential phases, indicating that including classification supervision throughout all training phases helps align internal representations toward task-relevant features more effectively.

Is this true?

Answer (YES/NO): YES